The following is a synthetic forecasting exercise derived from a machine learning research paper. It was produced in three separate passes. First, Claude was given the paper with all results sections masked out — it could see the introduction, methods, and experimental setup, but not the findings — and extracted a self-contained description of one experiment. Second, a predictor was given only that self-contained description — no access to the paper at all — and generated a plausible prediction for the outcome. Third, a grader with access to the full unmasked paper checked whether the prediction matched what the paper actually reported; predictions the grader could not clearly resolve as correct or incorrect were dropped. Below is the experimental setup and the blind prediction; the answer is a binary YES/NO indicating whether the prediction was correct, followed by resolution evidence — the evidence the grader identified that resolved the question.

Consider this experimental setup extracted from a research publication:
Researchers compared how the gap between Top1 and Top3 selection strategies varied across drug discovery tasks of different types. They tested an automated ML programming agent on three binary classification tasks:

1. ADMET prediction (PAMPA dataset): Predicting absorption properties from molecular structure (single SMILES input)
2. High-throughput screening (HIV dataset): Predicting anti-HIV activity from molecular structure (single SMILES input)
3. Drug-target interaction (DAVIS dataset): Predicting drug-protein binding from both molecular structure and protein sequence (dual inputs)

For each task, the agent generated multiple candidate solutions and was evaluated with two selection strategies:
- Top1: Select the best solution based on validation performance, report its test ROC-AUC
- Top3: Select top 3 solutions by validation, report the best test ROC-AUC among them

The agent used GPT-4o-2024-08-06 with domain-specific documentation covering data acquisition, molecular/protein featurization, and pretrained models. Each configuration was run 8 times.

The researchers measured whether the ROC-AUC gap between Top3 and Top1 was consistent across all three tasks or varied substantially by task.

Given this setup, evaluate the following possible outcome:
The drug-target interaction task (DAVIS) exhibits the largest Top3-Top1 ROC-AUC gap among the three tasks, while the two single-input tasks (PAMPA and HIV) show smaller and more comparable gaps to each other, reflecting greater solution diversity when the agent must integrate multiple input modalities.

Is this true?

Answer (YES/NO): NO